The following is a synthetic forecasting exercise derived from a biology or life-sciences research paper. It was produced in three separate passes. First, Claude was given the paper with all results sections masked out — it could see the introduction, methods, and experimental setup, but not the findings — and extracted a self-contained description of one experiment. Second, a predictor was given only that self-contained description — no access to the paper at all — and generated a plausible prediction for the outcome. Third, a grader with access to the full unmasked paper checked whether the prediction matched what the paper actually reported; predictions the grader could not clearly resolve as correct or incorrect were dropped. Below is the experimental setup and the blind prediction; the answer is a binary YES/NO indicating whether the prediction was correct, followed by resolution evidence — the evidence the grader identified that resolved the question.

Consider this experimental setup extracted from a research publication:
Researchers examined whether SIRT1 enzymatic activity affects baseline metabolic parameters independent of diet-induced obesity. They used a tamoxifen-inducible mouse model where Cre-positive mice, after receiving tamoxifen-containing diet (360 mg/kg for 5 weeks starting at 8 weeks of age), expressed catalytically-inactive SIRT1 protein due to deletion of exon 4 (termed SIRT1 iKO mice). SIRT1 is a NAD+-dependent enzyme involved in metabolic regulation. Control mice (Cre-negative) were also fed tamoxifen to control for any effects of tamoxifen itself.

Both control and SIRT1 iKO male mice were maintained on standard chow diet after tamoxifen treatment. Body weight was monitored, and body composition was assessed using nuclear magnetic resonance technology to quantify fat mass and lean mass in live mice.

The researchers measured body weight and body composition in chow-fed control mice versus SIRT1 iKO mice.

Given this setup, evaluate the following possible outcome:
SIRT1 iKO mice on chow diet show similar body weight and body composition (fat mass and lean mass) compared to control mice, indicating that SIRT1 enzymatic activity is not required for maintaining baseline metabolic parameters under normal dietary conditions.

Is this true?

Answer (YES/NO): NO